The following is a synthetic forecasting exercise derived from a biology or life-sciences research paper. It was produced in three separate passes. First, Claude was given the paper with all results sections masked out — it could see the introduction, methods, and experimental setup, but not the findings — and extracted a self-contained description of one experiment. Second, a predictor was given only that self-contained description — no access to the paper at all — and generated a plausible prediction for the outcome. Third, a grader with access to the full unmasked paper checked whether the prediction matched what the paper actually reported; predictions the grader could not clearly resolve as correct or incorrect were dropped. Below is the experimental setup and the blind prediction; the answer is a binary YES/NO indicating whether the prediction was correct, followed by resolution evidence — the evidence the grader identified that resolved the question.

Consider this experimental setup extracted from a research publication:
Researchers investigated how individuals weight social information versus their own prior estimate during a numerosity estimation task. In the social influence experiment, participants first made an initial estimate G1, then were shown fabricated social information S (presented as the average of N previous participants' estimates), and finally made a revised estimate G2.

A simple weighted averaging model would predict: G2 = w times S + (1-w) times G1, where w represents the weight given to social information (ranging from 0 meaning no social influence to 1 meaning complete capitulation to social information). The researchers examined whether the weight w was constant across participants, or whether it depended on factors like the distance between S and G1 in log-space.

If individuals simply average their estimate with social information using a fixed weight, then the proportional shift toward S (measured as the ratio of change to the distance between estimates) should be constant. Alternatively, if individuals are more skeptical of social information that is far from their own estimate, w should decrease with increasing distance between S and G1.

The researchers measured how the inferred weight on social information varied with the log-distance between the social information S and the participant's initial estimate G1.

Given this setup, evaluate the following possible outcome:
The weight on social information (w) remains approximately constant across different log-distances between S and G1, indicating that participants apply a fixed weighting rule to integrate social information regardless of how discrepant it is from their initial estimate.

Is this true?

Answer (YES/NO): NO